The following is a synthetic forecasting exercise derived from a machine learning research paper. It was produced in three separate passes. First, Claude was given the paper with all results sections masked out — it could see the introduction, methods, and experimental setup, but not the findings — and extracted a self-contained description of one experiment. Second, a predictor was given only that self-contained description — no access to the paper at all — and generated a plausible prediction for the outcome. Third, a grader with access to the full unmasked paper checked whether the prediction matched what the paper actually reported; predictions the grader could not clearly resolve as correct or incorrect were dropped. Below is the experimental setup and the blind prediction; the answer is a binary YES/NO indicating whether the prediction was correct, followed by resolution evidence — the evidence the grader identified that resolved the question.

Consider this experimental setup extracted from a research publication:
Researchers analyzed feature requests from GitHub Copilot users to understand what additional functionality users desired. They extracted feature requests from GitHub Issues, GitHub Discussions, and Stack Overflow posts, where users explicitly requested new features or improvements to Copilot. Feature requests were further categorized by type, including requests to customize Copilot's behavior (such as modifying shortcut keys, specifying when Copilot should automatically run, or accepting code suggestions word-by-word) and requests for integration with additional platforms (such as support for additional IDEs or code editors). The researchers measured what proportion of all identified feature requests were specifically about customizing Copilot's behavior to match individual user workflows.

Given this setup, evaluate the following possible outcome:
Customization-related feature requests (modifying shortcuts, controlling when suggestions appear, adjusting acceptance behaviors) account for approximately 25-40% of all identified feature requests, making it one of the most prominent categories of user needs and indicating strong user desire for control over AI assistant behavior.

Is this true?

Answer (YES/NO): YES